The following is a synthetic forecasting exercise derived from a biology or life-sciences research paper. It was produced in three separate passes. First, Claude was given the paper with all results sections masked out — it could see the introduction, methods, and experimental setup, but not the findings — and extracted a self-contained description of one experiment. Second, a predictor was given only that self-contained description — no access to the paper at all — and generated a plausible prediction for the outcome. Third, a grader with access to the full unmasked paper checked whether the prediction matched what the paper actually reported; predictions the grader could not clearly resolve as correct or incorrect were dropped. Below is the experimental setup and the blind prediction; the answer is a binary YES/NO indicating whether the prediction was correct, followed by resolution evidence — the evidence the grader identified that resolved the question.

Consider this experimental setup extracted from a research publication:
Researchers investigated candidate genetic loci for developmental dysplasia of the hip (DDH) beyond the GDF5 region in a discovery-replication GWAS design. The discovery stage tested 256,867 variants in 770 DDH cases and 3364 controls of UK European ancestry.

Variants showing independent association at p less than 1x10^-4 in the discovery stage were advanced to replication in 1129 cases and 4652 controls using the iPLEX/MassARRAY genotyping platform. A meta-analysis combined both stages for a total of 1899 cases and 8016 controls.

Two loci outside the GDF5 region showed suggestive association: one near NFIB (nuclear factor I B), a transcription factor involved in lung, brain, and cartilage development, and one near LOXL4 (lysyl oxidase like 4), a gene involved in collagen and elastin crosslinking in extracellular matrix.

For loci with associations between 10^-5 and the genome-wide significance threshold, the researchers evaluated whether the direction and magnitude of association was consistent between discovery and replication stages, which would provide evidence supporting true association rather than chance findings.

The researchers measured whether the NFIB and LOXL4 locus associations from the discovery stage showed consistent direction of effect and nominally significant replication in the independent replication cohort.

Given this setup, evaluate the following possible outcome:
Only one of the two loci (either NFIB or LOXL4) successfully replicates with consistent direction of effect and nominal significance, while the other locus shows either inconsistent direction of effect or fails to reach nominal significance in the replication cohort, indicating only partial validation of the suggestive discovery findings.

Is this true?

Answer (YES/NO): NO